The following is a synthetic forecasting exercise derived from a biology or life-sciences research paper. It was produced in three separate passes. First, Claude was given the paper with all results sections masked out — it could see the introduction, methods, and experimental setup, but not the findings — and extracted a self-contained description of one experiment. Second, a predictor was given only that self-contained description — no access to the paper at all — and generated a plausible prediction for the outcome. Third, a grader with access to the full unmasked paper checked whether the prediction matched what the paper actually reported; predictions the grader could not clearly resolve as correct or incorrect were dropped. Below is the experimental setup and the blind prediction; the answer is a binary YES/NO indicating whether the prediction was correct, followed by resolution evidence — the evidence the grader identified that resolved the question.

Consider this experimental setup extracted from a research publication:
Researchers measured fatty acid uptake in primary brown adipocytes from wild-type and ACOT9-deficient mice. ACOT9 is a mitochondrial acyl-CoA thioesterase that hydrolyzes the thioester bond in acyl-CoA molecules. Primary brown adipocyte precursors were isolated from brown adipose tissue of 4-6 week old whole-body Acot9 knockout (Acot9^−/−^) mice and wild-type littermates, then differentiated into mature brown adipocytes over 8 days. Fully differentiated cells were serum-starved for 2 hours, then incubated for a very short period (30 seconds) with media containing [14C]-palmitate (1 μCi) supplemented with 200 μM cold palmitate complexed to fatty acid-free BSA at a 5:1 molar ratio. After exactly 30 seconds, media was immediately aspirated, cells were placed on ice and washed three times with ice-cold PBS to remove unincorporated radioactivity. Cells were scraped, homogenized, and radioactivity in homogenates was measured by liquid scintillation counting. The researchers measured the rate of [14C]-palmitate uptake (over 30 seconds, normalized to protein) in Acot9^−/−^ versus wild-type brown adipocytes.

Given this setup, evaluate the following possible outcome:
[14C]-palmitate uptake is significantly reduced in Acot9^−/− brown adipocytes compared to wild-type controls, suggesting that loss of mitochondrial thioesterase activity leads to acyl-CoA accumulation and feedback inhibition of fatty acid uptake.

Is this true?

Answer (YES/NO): NO